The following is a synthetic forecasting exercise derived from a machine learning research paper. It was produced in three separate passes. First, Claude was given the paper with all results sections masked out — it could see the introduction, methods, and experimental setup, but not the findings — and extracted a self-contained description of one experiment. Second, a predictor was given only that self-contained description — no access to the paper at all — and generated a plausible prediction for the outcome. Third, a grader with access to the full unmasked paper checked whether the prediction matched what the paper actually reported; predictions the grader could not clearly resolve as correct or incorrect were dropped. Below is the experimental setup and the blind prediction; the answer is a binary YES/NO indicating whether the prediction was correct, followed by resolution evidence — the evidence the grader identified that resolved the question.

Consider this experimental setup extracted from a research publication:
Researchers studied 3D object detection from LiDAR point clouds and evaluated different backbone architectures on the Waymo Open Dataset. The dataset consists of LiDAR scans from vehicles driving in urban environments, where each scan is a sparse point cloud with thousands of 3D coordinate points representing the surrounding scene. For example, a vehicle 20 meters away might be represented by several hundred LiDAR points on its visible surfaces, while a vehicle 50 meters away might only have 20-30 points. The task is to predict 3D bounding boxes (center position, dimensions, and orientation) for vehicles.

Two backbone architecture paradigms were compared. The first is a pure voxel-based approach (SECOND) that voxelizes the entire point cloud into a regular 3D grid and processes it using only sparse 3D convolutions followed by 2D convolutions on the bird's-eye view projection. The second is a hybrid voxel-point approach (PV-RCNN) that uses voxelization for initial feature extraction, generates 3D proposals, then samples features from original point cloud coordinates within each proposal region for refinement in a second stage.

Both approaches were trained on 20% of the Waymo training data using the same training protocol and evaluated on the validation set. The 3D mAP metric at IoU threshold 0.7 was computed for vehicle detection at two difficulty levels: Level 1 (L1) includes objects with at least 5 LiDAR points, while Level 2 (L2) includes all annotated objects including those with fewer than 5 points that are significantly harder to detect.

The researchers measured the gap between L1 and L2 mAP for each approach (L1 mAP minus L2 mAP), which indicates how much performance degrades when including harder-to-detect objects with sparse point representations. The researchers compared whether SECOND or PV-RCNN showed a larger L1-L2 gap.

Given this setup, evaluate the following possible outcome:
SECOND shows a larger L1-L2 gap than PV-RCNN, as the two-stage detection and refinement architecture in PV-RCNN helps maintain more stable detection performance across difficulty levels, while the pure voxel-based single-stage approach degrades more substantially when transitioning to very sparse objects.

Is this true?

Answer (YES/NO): YES